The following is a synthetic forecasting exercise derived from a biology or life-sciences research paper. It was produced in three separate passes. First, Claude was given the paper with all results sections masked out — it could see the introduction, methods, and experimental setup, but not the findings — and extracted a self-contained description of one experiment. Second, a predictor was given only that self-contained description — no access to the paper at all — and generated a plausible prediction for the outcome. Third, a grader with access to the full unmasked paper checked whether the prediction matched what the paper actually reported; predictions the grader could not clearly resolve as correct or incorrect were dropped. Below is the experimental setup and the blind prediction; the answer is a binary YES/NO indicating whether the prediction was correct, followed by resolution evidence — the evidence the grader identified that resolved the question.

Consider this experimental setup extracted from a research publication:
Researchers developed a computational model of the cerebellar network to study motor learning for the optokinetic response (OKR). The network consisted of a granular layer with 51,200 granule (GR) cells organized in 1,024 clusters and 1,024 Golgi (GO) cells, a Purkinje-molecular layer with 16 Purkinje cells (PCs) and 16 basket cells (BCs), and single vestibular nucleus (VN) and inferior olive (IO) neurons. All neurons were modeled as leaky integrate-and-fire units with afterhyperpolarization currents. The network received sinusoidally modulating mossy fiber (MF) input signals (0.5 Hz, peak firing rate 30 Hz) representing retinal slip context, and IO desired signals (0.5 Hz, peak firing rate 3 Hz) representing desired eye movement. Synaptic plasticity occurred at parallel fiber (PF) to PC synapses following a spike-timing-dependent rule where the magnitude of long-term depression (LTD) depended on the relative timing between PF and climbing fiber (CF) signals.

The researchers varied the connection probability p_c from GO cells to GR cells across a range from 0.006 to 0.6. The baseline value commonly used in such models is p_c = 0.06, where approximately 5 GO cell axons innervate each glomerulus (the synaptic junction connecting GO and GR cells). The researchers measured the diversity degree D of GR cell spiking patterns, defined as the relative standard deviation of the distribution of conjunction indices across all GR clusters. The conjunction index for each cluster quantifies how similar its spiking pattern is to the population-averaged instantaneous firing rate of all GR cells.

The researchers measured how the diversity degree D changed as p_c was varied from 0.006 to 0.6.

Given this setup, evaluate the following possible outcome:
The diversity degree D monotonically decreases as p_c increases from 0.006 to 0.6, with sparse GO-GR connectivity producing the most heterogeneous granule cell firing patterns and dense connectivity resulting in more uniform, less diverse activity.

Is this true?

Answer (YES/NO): NO